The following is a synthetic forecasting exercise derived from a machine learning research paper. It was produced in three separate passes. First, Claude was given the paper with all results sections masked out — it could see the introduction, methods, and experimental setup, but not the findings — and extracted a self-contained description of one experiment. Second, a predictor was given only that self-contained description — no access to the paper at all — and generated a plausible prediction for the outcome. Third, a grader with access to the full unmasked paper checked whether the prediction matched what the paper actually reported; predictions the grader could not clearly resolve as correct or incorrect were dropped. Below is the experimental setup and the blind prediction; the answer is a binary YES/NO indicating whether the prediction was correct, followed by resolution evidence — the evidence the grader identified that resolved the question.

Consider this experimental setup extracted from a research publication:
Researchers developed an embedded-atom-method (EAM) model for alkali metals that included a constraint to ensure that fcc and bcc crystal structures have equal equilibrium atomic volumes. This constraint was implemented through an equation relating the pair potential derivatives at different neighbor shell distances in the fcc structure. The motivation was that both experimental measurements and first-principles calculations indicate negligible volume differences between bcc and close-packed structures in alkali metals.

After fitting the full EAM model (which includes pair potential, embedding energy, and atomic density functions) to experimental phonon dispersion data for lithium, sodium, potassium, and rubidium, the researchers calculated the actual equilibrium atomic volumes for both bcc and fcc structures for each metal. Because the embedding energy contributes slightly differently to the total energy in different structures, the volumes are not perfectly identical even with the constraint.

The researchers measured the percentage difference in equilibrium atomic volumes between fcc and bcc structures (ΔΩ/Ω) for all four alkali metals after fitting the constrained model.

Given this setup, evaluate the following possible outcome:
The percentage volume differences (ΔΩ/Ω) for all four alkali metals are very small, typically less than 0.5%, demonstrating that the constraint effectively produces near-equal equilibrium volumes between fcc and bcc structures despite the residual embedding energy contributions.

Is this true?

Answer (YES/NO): NO